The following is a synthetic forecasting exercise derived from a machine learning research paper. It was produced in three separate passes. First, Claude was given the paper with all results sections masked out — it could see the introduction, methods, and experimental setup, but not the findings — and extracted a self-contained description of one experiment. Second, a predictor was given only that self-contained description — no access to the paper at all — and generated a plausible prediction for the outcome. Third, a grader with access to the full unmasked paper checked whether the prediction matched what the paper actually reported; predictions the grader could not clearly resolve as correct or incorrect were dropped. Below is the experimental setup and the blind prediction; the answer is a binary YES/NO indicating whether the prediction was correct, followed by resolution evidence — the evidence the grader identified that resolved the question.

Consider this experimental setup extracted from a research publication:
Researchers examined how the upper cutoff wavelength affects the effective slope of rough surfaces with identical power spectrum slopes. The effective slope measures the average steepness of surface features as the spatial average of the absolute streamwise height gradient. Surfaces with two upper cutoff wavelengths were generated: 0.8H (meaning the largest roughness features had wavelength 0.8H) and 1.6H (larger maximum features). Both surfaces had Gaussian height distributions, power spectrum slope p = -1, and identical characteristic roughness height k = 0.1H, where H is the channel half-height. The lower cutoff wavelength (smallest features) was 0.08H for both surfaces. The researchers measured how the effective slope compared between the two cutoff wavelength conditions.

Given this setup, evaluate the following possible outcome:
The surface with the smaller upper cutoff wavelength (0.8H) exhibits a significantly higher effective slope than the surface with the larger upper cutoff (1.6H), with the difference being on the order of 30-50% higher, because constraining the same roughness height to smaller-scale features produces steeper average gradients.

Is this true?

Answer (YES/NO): NO